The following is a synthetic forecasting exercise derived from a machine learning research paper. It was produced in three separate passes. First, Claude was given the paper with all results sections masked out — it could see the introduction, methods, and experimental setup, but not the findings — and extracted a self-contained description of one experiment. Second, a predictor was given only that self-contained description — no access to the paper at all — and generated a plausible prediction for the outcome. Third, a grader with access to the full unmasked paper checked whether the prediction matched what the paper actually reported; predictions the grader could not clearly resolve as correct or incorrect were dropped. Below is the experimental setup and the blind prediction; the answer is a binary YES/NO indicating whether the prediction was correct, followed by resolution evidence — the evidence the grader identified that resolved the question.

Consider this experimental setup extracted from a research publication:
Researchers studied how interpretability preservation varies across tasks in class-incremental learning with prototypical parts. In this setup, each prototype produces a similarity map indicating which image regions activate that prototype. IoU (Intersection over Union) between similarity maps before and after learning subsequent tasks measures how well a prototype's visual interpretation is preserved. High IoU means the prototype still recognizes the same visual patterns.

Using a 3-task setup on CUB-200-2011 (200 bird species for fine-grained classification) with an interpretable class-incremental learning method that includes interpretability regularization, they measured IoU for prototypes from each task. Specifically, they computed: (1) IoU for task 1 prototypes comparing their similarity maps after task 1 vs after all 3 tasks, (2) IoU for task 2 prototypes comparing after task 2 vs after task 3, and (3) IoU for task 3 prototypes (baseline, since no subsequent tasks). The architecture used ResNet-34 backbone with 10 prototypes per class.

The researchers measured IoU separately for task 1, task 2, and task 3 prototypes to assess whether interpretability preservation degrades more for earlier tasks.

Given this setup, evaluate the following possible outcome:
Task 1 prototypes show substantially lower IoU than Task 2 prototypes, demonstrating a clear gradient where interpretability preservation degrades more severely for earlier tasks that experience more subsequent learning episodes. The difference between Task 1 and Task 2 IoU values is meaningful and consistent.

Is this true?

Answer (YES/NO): NO